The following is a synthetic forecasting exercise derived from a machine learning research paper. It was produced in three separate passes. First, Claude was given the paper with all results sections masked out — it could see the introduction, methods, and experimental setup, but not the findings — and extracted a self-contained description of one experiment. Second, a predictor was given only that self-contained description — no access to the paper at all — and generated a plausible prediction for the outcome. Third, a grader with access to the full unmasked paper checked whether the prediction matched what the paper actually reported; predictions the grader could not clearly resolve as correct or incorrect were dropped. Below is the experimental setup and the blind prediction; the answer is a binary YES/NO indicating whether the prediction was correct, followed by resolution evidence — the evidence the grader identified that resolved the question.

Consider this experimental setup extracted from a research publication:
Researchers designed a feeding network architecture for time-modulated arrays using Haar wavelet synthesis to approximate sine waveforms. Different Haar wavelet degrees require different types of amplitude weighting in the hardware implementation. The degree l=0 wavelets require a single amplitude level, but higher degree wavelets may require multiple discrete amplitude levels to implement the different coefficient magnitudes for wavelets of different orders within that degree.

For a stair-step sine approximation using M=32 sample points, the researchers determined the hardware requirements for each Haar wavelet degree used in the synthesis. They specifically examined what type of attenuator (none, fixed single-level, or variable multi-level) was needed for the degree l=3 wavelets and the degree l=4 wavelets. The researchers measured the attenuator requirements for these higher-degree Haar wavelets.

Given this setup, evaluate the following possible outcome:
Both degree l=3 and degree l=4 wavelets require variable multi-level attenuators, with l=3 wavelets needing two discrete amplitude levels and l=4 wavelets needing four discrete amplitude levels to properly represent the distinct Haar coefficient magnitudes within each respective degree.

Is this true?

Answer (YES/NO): YES